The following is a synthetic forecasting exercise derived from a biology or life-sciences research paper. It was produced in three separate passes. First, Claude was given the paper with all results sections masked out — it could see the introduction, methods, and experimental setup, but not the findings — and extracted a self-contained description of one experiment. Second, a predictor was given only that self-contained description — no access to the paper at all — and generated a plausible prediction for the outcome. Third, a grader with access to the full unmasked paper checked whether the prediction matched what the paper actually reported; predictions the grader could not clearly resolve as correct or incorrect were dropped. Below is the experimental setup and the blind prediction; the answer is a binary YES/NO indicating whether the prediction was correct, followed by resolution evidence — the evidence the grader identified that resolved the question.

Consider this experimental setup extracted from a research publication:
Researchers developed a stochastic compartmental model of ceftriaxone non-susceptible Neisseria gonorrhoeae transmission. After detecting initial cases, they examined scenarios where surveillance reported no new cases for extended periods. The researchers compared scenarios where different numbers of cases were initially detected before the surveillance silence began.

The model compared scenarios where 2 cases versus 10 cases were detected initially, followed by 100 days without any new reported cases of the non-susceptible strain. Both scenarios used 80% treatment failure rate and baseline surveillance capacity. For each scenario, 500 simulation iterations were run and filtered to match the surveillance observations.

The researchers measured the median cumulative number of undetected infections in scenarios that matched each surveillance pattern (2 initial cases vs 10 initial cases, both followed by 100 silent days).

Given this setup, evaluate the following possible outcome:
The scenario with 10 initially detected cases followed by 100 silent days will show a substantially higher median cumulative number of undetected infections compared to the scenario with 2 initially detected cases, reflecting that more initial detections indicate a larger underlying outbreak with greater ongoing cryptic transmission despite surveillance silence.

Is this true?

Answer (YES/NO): YES